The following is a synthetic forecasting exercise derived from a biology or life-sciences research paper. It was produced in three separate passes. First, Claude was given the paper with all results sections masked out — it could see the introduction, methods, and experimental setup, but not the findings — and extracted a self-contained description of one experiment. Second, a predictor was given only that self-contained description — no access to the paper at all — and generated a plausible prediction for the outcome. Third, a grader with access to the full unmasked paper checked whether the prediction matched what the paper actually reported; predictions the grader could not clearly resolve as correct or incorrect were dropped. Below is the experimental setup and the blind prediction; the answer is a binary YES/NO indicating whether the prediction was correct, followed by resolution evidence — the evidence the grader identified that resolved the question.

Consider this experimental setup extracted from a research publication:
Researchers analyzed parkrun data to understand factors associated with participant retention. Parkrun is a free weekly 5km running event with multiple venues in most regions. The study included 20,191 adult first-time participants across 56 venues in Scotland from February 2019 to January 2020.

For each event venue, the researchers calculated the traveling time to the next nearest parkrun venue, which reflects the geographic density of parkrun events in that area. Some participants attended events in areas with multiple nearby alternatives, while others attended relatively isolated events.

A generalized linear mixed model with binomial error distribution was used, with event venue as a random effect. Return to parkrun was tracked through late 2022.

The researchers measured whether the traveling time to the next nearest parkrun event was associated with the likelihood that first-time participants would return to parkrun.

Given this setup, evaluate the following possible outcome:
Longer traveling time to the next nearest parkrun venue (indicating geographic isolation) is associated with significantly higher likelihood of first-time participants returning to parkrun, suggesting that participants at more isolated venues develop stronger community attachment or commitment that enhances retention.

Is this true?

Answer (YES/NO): NO